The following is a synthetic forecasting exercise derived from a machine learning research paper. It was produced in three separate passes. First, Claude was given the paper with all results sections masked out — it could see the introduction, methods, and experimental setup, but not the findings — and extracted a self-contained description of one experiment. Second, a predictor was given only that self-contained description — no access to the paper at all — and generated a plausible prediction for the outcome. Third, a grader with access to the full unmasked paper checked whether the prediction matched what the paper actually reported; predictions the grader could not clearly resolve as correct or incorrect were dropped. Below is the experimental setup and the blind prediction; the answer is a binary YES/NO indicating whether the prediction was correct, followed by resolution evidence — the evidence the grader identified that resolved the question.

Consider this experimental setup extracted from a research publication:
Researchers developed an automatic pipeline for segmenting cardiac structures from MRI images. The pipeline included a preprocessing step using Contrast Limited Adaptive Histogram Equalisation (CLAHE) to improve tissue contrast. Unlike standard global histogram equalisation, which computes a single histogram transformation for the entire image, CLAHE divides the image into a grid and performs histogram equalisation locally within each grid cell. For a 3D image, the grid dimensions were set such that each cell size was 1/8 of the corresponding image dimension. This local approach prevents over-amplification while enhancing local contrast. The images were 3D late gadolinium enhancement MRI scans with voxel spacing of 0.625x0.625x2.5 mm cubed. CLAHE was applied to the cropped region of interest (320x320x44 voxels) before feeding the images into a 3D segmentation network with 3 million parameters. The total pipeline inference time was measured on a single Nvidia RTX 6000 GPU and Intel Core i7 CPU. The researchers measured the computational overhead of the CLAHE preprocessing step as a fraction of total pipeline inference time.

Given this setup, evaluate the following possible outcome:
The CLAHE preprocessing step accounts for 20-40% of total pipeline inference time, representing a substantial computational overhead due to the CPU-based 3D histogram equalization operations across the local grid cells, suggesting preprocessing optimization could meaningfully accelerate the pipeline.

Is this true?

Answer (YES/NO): NO